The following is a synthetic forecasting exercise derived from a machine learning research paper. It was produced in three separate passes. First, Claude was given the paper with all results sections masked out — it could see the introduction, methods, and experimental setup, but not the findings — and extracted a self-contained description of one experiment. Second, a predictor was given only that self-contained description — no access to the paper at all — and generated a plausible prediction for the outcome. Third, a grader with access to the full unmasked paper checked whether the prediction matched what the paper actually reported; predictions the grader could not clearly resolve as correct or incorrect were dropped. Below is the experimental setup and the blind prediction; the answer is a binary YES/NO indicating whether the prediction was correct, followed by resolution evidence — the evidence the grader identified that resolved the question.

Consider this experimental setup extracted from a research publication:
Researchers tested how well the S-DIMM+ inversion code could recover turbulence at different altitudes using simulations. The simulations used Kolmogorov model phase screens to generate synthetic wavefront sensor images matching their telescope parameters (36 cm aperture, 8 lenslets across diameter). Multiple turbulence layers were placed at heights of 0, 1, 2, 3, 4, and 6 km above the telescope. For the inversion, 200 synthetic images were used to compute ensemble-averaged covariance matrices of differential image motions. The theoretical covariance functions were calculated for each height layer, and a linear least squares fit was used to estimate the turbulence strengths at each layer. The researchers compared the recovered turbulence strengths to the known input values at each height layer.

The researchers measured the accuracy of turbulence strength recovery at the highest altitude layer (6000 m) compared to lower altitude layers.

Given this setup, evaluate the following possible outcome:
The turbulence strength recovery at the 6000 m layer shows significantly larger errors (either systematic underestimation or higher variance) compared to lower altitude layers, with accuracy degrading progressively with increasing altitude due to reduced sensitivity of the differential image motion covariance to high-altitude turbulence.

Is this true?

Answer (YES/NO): YES